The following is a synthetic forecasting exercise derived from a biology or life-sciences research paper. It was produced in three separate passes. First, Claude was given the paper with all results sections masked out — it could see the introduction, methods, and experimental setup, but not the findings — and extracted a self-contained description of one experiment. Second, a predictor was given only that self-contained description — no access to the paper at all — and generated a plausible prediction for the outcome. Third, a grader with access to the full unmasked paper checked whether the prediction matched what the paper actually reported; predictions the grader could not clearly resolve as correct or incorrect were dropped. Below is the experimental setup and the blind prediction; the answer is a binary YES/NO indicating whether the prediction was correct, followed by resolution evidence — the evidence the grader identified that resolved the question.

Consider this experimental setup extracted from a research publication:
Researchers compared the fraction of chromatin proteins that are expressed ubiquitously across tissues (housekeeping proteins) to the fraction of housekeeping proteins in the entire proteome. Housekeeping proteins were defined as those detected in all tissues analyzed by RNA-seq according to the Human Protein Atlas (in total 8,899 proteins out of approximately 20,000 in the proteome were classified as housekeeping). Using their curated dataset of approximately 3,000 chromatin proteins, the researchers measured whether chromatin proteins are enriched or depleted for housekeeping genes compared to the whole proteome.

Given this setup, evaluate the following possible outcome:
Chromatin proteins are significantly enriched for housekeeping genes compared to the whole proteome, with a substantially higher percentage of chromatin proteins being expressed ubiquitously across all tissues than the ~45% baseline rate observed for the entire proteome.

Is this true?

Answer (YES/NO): YES